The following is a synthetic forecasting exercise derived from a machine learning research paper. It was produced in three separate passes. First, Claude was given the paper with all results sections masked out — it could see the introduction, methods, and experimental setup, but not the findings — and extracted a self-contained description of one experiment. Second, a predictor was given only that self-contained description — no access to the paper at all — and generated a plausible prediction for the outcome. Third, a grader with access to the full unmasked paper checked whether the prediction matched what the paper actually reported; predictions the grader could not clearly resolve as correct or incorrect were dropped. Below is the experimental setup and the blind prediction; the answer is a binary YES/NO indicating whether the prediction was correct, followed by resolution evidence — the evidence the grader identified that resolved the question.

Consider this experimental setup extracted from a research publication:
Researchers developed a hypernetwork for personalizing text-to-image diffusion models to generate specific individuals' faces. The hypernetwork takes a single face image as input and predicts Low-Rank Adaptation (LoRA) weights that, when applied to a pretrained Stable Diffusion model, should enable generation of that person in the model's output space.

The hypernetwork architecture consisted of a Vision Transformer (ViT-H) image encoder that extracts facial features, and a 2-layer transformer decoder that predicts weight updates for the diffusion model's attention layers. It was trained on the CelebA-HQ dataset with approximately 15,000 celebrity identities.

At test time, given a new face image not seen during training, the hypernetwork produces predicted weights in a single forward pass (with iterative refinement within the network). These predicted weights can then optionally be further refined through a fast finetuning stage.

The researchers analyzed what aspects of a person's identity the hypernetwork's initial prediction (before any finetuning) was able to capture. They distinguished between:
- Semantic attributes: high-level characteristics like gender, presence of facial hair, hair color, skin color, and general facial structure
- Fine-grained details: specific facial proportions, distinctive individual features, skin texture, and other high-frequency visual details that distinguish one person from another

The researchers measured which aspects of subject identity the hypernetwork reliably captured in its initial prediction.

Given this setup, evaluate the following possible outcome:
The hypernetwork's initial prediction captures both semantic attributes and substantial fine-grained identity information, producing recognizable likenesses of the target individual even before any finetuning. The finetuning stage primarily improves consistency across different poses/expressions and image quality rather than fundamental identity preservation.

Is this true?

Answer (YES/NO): NO